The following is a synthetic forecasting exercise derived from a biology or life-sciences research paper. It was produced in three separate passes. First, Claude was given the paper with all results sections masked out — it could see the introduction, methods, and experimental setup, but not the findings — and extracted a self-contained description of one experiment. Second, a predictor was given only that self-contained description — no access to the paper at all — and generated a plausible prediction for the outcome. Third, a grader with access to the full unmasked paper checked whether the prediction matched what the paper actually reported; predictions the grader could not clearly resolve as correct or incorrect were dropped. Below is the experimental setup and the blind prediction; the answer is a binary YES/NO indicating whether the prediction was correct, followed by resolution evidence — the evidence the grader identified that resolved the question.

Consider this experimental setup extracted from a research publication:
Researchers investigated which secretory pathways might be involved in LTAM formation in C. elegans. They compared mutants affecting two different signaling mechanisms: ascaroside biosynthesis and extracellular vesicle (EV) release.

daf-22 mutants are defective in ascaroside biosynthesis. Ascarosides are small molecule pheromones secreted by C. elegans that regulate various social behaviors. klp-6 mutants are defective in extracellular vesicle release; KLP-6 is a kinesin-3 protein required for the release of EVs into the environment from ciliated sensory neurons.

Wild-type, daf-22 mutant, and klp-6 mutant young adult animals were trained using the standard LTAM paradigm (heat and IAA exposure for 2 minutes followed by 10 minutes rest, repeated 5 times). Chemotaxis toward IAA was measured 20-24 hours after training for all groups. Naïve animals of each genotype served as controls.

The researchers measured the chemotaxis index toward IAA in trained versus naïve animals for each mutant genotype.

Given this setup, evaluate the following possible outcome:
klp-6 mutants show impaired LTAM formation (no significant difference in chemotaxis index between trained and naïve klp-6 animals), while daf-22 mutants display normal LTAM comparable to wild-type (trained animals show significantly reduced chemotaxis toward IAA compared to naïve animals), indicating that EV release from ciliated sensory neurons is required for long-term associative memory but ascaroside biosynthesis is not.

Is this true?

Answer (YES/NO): YES